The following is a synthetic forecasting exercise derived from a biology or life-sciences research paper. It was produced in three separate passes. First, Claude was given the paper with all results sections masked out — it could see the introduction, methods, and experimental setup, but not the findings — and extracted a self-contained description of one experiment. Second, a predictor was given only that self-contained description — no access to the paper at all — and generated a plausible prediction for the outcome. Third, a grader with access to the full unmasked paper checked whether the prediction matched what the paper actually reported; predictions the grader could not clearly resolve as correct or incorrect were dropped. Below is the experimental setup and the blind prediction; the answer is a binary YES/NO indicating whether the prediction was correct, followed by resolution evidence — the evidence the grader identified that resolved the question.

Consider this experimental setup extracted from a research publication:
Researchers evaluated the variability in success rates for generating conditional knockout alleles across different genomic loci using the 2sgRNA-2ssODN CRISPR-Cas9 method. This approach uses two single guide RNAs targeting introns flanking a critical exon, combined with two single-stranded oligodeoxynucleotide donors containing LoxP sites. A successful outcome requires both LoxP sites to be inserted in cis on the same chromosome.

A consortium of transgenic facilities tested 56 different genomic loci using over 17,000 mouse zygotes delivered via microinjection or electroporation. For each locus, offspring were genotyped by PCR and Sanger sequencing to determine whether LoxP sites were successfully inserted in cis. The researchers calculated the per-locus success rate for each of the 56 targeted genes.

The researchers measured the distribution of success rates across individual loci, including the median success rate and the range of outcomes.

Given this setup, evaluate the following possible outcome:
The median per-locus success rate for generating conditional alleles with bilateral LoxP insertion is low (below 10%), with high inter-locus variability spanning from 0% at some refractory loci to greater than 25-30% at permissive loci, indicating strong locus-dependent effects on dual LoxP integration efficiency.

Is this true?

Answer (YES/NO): YES